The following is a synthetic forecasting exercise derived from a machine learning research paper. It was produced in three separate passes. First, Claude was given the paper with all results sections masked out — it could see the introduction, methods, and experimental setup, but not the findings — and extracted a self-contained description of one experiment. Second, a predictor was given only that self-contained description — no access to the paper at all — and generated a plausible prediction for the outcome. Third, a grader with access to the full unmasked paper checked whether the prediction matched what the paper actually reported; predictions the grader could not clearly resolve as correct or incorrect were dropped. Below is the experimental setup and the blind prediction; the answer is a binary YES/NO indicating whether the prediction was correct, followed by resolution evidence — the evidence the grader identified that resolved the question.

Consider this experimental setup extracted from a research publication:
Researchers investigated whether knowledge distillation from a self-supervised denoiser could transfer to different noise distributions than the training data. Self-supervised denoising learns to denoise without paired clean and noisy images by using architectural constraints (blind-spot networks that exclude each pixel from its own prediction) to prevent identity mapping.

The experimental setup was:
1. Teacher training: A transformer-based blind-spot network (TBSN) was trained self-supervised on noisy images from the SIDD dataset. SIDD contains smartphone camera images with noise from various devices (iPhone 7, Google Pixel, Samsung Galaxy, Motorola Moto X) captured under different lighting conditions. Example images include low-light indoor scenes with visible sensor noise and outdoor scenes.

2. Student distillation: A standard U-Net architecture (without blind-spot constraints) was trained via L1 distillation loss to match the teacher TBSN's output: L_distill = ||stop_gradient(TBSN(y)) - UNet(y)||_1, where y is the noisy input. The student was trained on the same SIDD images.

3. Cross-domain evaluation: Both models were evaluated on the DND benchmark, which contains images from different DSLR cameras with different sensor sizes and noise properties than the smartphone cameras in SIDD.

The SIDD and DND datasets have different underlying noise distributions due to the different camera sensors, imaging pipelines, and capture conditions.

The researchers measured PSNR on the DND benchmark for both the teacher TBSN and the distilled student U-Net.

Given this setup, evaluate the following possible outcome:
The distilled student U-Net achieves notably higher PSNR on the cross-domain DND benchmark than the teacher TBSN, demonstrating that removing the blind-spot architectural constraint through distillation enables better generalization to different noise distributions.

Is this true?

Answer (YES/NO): NO